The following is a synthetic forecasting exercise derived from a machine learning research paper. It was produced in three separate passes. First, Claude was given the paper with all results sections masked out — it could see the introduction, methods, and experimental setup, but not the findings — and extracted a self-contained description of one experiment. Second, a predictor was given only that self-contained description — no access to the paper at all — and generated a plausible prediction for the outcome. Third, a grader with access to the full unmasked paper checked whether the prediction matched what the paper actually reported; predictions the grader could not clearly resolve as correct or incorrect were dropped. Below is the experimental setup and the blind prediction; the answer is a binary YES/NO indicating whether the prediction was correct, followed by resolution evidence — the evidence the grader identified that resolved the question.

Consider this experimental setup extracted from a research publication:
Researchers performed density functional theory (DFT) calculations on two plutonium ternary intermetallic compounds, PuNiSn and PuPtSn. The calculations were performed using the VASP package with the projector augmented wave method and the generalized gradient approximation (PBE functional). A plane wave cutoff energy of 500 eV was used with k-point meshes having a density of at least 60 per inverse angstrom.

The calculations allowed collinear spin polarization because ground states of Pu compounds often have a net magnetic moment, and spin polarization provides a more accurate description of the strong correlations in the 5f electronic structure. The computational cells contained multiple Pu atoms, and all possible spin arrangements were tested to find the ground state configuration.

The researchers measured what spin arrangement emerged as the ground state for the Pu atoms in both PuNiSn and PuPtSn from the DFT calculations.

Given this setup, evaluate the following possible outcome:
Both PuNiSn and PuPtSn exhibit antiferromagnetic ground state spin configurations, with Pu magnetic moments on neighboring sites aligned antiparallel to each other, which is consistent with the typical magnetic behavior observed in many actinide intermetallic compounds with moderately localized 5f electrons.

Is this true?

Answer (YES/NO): NO